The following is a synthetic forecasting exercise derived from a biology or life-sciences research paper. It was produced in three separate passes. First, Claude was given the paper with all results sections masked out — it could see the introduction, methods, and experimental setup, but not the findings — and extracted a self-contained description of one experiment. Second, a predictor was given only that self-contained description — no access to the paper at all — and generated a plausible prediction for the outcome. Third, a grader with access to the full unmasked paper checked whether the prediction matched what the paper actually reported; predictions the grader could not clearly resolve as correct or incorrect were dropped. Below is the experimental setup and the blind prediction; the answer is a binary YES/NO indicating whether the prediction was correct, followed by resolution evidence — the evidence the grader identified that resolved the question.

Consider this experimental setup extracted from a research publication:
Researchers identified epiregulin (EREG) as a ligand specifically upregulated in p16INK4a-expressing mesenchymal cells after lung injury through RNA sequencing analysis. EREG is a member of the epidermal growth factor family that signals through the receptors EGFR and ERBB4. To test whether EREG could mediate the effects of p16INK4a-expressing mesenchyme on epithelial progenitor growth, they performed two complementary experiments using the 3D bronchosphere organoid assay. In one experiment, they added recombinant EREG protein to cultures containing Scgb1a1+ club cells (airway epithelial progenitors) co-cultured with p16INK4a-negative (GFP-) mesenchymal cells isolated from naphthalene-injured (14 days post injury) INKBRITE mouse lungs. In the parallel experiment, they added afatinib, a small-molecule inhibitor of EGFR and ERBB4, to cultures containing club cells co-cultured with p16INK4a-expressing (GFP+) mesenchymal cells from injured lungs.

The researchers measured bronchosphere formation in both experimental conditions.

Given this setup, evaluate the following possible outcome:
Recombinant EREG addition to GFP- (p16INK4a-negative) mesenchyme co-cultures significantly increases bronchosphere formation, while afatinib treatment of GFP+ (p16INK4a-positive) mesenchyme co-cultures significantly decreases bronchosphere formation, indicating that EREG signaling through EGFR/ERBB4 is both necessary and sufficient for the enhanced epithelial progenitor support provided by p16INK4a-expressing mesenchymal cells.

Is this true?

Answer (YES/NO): YES